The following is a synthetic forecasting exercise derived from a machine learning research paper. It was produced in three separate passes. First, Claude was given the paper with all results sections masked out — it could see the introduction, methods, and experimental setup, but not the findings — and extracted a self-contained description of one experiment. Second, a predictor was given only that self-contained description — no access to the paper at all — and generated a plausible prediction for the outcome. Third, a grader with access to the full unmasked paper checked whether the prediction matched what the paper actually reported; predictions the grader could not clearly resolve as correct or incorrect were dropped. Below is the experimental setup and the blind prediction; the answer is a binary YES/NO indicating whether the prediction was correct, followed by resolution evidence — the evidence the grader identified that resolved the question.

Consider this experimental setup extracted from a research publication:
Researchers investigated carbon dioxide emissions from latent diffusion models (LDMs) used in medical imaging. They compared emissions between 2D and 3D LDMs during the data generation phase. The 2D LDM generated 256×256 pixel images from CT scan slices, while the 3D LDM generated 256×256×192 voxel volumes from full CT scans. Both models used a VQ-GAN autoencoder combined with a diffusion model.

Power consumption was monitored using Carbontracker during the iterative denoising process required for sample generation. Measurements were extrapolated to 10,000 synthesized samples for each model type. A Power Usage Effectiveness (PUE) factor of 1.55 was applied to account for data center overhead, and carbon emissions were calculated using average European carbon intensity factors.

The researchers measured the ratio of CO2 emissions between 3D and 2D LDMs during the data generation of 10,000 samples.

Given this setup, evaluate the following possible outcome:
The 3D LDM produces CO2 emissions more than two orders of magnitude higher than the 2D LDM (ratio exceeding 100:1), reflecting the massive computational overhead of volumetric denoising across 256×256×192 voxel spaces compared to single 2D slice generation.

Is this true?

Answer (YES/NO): NO